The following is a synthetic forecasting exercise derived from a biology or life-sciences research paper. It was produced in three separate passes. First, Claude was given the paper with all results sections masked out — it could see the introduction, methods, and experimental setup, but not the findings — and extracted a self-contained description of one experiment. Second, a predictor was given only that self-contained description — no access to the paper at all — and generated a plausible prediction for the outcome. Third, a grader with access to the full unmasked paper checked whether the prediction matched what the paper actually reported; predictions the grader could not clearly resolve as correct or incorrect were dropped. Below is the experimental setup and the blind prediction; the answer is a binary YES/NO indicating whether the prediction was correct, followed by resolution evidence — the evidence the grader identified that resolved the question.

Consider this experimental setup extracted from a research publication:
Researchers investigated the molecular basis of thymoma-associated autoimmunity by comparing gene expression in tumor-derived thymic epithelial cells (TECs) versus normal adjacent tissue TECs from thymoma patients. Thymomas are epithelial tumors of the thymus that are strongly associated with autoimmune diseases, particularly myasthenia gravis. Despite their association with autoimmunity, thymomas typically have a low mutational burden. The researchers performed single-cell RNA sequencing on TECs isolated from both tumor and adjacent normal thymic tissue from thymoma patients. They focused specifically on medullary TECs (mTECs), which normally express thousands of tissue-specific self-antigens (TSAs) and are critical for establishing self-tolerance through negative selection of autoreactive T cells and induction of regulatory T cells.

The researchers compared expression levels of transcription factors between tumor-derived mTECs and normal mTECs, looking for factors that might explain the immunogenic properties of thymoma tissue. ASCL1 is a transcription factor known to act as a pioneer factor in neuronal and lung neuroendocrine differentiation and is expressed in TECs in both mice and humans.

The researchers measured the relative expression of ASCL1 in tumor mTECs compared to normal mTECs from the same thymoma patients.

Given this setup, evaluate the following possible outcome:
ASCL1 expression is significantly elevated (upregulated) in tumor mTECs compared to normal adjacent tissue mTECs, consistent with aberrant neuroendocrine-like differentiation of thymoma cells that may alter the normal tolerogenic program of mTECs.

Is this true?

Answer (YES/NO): NO